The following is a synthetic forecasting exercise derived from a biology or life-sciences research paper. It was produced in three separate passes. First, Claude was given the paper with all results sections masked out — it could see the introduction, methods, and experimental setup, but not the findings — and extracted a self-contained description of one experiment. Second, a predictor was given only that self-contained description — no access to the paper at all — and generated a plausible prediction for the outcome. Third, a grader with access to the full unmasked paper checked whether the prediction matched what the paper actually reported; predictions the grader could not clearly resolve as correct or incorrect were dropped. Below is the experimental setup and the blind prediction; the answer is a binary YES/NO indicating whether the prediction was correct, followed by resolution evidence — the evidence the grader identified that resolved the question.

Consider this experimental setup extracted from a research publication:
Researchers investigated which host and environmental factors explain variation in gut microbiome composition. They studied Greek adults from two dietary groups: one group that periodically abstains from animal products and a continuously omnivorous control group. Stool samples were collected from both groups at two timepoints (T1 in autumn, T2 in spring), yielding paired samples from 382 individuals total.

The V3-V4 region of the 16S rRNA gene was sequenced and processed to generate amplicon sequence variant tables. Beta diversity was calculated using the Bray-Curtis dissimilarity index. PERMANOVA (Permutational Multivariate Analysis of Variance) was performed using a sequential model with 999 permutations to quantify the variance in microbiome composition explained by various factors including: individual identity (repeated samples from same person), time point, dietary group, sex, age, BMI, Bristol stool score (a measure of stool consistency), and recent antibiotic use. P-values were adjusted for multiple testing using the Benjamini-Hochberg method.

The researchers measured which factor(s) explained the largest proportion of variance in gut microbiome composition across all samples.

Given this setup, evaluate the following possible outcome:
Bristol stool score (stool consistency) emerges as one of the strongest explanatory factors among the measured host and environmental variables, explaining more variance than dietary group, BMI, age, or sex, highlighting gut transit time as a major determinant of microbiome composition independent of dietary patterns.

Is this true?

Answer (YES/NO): NO